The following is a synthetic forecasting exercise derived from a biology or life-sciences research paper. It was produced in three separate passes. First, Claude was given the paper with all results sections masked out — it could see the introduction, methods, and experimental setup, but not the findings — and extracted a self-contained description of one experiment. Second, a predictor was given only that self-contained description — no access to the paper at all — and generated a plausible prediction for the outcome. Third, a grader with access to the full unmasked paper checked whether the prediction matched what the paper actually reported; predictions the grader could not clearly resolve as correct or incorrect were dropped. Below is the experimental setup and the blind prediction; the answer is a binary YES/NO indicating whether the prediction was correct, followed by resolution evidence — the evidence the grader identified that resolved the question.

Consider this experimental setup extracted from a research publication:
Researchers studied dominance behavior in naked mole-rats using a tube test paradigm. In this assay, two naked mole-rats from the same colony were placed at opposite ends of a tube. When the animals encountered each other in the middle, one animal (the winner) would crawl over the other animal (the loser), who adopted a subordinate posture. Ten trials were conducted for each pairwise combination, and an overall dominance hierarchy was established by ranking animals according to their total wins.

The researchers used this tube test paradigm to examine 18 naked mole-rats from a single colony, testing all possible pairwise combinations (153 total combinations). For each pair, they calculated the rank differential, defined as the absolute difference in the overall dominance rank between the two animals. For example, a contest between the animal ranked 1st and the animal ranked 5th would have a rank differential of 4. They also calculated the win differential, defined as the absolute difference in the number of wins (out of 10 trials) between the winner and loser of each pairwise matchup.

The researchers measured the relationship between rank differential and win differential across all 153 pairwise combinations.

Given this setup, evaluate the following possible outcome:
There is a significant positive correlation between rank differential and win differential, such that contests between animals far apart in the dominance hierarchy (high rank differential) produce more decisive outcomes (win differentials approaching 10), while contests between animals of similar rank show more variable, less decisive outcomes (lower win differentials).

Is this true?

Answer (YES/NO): YES